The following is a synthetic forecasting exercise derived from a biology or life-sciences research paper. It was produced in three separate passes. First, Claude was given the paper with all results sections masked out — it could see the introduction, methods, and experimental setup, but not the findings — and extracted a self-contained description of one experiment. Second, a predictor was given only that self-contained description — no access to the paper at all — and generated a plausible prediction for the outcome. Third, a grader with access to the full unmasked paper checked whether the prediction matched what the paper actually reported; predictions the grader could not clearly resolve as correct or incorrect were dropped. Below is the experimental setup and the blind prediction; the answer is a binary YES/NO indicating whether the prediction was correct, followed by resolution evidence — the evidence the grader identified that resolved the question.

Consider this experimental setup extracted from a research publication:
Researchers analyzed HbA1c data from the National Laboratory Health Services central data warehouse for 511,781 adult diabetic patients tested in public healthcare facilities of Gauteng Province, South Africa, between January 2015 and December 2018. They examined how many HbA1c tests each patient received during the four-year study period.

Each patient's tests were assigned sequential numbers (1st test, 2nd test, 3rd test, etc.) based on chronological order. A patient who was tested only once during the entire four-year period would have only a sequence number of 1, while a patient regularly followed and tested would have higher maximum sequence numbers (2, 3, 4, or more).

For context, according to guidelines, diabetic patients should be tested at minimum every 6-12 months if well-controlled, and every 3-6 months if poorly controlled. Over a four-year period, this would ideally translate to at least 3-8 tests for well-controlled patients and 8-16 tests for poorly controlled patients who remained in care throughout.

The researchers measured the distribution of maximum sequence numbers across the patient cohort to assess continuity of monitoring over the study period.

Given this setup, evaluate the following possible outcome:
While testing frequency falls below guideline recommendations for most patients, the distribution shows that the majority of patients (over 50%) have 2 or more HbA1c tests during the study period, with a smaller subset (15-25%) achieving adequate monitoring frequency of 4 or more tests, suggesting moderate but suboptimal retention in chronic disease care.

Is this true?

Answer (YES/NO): NO